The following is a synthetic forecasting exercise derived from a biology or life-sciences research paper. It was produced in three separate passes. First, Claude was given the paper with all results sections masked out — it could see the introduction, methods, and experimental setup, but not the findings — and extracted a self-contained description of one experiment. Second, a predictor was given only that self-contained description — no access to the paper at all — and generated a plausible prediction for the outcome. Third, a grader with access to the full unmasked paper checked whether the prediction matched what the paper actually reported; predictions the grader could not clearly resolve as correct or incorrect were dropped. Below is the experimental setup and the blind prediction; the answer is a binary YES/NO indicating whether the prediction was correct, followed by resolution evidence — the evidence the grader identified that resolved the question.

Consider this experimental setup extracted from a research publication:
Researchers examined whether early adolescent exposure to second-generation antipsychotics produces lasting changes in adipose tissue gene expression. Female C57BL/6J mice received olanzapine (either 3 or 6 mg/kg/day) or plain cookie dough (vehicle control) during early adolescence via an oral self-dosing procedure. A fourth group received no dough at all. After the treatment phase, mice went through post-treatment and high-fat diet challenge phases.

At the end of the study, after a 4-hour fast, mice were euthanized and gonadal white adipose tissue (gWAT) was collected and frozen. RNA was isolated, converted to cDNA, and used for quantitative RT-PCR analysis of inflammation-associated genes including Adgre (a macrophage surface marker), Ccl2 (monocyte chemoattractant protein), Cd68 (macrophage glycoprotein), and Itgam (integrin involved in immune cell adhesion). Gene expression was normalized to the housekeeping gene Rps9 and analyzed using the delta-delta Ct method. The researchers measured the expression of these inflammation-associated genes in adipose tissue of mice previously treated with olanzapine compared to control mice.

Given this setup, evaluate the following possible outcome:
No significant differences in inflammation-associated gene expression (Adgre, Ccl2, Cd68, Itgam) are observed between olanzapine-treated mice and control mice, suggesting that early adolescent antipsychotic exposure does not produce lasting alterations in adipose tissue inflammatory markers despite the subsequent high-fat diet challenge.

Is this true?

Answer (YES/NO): NO